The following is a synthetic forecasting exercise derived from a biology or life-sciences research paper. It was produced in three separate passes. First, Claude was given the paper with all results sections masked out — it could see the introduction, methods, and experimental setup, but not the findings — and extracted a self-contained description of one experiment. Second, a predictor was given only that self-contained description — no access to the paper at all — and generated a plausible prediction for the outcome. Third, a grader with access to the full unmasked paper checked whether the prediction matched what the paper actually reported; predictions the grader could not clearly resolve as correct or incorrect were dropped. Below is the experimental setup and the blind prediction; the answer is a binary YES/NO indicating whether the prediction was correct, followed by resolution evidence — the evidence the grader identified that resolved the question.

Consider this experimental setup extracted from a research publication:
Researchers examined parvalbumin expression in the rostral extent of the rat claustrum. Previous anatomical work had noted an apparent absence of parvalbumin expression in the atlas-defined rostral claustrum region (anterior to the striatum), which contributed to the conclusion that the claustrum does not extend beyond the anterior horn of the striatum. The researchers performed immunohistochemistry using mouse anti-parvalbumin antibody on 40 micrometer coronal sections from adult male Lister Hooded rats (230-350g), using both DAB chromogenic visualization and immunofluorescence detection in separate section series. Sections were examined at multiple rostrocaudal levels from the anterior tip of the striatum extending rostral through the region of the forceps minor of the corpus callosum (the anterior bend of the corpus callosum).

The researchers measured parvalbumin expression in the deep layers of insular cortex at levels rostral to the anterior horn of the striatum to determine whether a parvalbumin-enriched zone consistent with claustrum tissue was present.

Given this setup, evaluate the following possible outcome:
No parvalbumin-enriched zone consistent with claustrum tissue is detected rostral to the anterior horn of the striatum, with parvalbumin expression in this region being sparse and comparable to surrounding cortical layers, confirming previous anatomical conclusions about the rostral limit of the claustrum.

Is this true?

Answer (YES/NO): NO